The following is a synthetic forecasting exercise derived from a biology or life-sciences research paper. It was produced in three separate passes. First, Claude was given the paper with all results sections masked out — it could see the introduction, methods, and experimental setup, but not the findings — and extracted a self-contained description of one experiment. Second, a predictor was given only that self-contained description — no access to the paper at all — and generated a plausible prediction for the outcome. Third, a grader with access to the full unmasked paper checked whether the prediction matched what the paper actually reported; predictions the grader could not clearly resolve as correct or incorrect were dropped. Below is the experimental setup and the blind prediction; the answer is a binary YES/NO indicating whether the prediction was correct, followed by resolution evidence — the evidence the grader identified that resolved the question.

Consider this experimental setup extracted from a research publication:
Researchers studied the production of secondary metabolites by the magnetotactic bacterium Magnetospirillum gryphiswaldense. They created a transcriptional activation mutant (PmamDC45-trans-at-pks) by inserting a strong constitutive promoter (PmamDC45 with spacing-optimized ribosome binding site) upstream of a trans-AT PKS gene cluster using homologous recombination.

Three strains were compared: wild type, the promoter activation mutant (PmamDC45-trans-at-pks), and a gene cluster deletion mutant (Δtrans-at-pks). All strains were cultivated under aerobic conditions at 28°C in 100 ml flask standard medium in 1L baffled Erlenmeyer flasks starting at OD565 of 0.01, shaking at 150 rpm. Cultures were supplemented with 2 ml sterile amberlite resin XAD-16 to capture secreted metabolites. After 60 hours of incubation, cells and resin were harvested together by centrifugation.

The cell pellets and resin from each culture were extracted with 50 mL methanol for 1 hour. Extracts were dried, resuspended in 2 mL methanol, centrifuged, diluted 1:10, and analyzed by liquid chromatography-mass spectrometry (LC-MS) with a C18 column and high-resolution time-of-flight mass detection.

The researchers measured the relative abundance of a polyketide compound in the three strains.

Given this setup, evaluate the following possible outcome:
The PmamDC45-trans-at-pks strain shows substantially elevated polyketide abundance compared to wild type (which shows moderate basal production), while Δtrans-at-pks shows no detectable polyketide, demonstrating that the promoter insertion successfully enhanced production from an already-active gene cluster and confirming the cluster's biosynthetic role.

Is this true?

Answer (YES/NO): YES